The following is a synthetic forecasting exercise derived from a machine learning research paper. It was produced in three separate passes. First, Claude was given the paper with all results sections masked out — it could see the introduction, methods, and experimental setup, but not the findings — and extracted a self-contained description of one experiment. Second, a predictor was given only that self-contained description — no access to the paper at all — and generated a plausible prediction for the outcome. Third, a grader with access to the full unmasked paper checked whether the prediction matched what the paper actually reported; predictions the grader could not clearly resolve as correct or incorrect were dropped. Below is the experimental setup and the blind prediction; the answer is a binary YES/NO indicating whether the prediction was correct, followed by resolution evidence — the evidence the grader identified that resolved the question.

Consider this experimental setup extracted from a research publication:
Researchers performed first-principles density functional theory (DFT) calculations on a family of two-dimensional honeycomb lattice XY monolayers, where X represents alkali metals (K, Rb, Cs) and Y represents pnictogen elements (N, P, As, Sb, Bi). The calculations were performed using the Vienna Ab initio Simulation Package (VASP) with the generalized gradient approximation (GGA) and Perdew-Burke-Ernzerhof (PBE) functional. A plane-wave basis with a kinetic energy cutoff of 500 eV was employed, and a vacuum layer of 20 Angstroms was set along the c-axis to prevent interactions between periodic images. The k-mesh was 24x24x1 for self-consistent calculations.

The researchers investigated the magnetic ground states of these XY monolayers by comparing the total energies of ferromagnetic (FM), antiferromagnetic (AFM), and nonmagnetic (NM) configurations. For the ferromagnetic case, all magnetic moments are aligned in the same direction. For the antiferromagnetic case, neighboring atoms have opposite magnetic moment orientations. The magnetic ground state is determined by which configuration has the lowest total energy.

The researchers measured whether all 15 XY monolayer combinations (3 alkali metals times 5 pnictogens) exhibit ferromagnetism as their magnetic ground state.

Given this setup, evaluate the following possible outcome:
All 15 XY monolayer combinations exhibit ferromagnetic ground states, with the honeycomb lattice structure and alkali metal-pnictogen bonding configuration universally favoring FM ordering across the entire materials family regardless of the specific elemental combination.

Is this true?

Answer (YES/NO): NO